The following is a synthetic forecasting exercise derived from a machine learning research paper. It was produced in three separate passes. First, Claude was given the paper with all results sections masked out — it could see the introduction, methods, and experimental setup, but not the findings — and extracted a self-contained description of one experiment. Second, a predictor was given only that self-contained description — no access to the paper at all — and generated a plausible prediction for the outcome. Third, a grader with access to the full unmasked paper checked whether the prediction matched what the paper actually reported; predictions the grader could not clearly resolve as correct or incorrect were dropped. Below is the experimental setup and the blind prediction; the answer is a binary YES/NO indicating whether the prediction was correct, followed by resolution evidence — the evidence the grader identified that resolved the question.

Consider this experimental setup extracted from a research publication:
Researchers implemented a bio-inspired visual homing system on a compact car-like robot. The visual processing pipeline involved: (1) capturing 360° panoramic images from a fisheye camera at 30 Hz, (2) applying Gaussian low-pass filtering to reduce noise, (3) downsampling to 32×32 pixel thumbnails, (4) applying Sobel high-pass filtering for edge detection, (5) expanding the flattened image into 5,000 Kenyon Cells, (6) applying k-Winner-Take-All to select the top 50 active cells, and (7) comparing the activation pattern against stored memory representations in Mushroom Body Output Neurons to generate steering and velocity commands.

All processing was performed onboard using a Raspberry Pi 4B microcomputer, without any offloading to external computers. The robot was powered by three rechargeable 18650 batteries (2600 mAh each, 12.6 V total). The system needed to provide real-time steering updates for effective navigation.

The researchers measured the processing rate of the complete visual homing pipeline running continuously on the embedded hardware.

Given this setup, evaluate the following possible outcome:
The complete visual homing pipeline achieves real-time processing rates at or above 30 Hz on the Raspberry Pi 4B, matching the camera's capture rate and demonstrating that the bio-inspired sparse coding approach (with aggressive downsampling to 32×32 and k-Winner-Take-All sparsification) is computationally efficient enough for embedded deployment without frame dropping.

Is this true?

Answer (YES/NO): NO